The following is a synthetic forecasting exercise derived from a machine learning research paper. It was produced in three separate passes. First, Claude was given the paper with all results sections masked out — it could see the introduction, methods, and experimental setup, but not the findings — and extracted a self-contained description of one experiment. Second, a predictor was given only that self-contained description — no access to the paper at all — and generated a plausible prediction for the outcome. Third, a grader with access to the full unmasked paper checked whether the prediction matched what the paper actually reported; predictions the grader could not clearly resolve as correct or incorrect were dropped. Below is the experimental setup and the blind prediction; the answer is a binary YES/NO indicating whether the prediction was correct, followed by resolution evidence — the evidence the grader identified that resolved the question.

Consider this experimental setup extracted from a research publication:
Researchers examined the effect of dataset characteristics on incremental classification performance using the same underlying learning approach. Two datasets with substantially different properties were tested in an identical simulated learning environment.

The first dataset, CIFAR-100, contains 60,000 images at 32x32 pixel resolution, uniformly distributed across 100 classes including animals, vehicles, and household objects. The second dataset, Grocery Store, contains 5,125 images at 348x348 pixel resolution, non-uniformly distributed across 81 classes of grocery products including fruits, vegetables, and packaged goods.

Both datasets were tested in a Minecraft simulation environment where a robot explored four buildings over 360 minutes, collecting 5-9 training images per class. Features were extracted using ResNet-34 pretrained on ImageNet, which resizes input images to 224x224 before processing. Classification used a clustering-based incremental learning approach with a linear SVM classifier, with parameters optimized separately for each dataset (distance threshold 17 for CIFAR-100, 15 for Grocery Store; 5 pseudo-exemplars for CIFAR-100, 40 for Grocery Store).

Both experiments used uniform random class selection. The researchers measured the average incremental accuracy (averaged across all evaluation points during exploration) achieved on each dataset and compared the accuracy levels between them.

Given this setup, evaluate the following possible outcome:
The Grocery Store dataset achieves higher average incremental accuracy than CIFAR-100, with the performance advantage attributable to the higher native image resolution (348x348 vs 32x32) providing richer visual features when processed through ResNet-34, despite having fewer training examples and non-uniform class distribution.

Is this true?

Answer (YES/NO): YES